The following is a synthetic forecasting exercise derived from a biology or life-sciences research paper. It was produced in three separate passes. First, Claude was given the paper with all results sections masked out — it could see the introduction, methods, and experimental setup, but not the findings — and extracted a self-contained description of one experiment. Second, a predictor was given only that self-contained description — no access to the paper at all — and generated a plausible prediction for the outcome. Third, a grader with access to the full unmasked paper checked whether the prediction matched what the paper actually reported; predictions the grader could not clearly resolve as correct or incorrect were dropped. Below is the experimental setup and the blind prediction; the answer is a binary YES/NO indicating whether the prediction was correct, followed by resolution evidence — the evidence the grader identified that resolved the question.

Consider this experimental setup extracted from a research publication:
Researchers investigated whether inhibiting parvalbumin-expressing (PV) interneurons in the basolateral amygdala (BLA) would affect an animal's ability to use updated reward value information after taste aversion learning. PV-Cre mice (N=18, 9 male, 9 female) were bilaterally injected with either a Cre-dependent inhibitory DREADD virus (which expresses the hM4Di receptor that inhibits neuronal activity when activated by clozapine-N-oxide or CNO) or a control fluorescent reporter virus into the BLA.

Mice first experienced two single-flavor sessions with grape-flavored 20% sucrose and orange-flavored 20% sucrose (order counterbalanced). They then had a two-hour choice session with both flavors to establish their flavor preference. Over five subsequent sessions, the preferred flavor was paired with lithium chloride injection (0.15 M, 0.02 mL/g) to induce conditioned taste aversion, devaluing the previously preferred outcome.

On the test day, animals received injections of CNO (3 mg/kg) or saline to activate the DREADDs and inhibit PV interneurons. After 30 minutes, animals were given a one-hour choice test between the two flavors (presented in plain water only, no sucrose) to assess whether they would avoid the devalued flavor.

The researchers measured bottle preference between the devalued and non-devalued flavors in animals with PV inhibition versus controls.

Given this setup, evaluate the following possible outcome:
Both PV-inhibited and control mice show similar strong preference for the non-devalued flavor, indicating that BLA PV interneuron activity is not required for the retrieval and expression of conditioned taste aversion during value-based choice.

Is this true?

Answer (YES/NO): NO